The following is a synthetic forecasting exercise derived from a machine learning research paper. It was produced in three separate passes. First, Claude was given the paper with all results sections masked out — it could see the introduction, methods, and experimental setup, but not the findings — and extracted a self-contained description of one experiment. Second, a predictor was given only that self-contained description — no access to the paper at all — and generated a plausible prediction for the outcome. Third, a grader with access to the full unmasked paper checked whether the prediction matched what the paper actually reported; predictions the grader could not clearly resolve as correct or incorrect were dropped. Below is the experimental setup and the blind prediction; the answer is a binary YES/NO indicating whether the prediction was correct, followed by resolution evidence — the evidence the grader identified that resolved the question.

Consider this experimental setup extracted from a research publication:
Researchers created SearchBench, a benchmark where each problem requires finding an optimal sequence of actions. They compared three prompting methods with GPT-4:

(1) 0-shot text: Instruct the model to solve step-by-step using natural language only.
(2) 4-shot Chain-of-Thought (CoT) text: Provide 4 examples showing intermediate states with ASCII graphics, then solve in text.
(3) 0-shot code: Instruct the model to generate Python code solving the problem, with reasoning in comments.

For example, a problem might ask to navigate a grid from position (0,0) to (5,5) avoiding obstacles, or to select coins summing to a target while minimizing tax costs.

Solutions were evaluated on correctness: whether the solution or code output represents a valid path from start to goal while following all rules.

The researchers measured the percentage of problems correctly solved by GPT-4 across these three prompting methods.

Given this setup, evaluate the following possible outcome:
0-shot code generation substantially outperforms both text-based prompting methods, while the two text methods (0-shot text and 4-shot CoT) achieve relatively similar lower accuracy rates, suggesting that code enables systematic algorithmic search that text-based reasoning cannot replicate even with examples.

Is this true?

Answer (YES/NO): YES